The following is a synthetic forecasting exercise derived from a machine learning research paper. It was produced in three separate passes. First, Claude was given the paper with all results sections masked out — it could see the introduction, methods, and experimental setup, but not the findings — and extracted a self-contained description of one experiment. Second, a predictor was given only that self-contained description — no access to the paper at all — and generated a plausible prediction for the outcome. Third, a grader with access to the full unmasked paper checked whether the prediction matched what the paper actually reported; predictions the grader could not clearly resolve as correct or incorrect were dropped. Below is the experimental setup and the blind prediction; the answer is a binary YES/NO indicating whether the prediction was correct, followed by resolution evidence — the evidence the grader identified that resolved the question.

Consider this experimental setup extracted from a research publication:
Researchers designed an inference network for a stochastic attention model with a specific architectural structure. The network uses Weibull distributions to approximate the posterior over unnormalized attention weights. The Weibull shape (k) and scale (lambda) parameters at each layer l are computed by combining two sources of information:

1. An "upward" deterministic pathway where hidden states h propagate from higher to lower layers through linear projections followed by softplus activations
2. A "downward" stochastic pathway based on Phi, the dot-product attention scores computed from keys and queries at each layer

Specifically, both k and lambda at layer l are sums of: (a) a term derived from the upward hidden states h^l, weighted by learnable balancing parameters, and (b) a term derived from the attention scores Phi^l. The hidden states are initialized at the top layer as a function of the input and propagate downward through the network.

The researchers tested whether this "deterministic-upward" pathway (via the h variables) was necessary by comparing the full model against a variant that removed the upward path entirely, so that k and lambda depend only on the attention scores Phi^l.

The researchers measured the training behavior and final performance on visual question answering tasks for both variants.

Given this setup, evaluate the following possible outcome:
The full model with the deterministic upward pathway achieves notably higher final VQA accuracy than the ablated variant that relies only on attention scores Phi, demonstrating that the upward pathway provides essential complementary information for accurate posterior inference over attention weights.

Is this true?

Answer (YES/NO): YES